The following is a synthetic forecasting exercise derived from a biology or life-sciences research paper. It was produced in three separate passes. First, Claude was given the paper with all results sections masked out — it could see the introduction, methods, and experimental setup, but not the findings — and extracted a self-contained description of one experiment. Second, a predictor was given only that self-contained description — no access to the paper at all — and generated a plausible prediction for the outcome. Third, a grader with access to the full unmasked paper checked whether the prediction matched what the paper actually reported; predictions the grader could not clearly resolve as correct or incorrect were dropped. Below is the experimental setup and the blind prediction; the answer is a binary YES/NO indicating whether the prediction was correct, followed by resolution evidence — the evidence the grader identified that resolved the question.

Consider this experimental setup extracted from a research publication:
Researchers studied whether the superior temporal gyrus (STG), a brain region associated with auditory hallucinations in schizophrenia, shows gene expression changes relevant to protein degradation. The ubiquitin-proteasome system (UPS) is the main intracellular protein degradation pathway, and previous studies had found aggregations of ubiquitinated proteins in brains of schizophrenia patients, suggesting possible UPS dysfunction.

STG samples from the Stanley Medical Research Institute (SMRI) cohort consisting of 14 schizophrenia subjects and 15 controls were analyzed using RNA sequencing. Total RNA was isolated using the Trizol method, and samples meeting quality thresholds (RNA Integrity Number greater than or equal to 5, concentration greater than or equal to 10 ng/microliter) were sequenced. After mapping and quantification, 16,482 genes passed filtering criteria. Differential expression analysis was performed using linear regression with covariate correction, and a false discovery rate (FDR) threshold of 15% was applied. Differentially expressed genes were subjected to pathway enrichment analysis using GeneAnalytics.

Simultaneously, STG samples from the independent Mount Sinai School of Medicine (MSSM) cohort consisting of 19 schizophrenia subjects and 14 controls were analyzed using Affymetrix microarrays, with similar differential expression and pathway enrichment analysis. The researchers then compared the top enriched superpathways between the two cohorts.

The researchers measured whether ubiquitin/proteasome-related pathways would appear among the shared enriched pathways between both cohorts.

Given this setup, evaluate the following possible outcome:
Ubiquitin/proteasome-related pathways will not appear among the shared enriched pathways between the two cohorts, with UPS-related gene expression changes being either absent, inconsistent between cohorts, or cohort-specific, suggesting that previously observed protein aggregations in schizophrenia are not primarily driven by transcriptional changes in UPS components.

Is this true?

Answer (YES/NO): NO